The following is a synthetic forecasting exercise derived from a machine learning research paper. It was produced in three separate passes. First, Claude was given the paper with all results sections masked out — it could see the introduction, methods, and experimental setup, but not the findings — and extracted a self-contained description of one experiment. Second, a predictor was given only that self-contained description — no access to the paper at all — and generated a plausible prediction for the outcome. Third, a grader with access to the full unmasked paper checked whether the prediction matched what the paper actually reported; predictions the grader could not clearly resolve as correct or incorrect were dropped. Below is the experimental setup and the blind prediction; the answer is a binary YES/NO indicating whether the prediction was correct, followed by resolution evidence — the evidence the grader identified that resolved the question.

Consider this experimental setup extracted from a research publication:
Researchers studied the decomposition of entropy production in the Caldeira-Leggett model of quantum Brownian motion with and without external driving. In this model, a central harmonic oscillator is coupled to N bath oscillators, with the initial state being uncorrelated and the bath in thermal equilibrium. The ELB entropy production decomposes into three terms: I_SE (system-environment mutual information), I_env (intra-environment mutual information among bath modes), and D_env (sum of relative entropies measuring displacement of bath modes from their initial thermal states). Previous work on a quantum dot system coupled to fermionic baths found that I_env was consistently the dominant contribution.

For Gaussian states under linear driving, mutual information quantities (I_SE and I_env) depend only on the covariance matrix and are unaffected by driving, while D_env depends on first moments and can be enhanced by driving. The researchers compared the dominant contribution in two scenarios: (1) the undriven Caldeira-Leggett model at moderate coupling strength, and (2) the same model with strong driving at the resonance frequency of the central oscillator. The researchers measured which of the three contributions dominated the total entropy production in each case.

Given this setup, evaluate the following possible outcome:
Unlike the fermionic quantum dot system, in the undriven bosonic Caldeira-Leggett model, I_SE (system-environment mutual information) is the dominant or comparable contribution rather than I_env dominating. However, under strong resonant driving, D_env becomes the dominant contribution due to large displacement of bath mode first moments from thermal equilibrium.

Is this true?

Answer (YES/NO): NO